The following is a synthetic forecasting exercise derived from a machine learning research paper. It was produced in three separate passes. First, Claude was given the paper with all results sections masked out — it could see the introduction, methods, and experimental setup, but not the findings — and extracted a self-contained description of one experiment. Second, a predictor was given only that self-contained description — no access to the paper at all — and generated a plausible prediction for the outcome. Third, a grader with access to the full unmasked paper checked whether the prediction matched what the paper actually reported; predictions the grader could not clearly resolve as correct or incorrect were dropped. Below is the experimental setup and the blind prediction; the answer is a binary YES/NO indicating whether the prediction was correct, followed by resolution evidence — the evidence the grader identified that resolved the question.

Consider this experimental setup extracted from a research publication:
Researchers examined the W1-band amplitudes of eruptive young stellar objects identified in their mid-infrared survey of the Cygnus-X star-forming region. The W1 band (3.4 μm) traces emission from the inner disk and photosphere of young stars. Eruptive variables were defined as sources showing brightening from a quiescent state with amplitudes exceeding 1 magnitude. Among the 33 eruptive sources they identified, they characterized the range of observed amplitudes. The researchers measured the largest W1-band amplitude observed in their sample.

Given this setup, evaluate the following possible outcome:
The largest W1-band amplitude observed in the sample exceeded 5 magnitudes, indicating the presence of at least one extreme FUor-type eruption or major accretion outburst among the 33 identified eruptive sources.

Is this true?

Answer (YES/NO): YES